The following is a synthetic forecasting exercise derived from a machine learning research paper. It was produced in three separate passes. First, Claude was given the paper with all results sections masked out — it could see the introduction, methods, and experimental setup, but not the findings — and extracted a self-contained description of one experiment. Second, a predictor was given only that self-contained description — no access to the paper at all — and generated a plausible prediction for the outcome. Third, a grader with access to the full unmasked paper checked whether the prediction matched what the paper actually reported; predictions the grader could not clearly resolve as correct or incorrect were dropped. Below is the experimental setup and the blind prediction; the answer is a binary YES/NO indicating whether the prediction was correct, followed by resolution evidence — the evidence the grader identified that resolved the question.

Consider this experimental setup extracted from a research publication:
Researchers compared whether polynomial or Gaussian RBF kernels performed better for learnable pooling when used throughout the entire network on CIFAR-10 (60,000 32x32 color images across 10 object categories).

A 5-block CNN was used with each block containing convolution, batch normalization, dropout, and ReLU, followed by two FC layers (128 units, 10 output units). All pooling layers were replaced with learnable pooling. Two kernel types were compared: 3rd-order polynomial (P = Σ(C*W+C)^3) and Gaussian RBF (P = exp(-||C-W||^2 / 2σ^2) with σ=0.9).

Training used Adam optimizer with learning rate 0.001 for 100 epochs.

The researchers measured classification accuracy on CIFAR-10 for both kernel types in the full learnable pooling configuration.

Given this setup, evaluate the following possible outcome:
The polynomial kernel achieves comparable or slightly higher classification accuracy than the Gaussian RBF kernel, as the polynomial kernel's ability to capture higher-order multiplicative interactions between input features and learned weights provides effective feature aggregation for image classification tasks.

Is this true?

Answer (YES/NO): YES